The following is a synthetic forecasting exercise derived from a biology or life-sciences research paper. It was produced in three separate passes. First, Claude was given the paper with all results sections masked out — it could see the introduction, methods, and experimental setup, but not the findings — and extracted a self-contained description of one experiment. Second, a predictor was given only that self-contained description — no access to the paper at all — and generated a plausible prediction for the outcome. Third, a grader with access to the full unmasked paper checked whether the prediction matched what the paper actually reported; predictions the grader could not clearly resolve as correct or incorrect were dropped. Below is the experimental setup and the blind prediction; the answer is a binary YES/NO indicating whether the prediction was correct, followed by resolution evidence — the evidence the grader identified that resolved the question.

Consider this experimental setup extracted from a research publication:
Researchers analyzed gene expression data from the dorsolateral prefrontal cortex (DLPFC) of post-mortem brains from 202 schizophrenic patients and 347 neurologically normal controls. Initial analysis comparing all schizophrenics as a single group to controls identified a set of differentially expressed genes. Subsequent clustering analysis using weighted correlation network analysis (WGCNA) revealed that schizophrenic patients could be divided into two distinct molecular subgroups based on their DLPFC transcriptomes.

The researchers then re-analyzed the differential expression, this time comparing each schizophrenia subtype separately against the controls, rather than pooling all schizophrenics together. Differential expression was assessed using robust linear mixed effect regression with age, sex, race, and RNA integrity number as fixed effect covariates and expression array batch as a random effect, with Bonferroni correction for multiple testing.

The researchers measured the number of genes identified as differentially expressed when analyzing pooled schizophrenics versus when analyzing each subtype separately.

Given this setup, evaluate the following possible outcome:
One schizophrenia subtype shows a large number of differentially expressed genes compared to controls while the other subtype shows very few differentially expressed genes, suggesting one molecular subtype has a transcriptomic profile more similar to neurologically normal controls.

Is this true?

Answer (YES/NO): YES